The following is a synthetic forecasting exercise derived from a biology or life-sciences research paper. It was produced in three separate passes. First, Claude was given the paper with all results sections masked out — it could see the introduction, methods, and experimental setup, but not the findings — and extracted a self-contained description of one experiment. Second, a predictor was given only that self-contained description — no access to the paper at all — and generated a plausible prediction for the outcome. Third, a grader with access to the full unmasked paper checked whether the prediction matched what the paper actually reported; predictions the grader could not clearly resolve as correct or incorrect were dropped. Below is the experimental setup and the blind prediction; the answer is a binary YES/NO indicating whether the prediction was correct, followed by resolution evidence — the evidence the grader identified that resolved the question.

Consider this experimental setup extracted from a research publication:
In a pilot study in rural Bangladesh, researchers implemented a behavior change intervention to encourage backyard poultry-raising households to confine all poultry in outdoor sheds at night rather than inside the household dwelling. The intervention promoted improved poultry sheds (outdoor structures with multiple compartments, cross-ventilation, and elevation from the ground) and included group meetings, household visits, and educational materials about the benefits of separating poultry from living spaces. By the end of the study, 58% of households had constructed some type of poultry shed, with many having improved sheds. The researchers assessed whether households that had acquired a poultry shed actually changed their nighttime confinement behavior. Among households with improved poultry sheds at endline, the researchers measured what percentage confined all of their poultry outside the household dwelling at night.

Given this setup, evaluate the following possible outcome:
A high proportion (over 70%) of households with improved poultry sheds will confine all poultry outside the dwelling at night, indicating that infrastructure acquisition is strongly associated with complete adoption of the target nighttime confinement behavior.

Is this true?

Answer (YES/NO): NO